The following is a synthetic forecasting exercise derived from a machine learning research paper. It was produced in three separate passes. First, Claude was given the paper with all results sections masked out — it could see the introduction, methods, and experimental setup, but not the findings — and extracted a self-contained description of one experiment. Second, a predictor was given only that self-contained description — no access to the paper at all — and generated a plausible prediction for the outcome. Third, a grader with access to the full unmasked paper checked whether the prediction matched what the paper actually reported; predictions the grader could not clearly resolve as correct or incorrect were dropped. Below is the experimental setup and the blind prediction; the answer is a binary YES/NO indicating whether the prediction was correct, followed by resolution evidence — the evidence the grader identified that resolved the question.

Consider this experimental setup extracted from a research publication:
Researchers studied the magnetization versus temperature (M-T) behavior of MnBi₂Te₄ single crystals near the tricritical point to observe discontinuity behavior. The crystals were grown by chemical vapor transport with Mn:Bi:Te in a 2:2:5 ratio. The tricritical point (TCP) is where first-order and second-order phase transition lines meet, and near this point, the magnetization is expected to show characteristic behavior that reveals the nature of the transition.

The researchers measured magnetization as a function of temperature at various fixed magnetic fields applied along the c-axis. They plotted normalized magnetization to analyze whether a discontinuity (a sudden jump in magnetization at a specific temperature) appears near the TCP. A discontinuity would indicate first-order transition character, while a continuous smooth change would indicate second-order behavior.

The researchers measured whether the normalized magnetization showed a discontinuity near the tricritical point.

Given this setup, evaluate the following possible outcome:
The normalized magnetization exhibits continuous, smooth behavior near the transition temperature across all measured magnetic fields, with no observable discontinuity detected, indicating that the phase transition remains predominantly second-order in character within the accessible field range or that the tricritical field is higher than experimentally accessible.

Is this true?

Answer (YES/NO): NO